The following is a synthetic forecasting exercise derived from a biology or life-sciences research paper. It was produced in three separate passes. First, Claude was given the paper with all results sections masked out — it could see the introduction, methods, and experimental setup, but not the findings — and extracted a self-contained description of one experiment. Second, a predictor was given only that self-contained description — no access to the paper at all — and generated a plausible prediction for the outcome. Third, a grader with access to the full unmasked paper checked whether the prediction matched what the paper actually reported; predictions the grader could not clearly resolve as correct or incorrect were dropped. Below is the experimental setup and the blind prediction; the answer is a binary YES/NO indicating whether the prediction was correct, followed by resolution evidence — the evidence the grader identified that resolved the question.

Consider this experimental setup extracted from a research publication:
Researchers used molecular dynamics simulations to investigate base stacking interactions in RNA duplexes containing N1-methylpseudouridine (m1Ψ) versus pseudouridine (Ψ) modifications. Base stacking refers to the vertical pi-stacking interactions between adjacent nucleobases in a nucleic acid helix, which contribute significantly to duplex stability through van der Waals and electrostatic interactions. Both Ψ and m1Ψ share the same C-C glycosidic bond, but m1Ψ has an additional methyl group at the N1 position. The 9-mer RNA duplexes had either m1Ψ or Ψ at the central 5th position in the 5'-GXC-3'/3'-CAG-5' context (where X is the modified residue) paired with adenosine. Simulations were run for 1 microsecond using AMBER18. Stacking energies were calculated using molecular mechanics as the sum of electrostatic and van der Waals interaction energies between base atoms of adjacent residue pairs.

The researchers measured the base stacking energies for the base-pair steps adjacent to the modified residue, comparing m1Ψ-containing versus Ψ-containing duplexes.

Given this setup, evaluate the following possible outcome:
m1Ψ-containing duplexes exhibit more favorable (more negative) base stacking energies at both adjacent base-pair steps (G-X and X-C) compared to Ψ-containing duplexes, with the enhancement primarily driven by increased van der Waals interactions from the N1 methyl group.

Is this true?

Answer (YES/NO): YES